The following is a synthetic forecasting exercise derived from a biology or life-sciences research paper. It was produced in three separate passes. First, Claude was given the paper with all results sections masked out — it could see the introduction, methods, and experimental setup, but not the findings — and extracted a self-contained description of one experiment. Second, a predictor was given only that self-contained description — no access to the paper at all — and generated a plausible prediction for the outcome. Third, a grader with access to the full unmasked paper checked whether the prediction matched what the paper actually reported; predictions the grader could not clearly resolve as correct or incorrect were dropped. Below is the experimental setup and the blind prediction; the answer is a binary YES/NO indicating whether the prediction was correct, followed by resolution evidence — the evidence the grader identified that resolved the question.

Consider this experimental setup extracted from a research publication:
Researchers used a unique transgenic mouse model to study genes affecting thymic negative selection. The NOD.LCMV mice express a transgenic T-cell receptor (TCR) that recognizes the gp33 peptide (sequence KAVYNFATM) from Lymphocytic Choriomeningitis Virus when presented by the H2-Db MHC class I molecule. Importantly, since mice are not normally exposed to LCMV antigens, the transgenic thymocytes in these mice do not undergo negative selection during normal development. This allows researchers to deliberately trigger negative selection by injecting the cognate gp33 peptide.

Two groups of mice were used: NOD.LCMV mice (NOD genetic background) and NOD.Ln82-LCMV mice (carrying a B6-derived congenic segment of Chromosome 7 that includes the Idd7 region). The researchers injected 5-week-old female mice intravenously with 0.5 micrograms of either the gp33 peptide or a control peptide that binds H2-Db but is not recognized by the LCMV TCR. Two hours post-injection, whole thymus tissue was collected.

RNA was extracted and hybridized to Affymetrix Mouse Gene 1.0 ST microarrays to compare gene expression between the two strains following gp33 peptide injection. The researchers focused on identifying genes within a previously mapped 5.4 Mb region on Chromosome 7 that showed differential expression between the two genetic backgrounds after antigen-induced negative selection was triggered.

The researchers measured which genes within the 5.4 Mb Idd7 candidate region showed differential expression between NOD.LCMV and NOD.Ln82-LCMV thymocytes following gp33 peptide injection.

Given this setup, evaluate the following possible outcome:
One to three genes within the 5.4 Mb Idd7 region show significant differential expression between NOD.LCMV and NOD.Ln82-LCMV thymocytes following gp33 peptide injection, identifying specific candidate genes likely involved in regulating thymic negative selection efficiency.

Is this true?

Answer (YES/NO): YES